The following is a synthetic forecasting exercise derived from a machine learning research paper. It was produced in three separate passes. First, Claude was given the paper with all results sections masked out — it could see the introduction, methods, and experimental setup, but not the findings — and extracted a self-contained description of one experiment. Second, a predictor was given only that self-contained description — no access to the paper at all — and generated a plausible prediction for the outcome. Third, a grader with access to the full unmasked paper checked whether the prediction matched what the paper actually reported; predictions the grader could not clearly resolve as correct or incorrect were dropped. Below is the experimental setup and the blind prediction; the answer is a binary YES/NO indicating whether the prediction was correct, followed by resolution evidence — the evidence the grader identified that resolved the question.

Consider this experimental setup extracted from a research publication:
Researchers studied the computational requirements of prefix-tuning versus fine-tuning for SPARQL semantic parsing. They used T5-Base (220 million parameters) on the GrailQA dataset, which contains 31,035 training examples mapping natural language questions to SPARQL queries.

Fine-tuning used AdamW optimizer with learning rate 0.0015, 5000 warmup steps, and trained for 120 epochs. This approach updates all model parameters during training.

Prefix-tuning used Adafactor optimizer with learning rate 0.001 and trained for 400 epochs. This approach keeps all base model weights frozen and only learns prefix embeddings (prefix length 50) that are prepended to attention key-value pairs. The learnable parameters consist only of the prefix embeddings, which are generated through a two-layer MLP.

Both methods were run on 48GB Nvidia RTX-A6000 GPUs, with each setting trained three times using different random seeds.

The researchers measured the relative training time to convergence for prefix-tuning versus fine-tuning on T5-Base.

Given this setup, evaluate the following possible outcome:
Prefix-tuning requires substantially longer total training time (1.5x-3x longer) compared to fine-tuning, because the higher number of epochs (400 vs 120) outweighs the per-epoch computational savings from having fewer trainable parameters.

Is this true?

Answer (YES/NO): YES